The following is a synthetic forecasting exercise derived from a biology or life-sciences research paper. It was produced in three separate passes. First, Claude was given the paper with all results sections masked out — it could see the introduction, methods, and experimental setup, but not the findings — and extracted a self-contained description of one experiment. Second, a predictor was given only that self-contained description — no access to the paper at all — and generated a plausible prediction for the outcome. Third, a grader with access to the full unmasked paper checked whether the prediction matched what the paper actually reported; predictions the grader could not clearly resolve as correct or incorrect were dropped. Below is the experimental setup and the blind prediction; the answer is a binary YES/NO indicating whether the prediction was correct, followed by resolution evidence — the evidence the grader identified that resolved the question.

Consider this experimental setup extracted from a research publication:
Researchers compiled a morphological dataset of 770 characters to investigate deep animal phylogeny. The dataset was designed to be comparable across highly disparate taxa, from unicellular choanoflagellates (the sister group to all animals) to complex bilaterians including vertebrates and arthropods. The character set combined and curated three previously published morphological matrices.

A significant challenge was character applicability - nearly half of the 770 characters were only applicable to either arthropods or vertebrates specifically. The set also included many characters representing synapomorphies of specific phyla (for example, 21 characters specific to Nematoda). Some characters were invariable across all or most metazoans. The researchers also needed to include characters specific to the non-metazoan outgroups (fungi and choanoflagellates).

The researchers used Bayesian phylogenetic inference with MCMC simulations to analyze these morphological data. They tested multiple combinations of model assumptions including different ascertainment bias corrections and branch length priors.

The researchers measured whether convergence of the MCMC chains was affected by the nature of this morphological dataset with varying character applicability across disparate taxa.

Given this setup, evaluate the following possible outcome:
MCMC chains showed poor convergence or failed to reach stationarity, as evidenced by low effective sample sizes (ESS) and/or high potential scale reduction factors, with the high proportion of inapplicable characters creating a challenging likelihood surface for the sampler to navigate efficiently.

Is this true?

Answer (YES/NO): NO